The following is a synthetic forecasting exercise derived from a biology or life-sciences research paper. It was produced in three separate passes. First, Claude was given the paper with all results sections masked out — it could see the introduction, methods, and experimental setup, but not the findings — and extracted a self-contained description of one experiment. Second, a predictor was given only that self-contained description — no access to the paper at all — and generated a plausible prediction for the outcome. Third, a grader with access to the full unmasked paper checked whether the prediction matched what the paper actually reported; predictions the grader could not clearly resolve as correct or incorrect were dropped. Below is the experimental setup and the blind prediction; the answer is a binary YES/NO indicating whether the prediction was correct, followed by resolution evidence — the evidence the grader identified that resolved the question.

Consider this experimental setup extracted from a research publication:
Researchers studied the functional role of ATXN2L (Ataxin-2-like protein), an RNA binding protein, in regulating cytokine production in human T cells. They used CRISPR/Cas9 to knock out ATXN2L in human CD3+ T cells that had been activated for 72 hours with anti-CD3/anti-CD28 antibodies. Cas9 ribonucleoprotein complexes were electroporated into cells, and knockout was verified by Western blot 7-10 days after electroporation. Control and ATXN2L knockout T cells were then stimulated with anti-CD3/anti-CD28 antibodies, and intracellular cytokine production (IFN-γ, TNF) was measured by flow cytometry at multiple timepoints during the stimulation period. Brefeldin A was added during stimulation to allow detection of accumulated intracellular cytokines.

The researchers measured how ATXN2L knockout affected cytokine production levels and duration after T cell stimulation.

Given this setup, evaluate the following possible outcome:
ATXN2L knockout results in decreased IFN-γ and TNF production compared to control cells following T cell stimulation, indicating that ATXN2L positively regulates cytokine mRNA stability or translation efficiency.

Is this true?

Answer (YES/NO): NO